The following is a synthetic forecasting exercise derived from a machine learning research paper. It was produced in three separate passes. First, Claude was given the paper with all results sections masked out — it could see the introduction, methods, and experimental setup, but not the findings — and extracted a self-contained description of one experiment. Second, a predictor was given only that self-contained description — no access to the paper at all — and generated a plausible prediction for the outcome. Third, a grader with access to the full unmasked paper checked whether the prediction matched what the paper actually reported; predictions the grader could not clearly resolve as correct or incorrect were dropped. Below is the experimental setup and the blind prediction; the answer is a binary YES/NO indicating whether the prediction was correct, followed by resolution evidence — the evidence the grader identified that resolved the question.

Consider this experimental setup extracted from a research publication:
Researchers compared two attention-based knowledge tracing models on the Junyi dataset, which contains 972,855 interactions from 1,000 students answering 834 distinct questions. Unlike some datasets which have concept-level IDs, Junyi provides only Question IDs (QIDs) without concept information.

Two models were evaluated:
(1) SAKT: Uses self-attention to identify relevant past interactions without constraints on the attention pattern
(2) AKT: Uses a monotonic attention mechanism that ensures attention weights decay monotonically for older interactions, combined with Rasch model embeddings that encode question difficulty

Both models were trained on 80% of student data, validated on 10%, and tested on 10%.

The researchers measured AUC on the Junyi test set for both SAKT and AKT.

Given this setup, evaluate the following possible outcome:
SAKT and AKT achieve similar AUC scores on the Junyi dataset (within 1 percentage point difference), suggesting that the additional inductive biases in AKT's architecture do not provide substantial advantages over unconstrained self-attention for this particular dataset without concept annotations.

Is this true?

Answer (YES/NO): NO